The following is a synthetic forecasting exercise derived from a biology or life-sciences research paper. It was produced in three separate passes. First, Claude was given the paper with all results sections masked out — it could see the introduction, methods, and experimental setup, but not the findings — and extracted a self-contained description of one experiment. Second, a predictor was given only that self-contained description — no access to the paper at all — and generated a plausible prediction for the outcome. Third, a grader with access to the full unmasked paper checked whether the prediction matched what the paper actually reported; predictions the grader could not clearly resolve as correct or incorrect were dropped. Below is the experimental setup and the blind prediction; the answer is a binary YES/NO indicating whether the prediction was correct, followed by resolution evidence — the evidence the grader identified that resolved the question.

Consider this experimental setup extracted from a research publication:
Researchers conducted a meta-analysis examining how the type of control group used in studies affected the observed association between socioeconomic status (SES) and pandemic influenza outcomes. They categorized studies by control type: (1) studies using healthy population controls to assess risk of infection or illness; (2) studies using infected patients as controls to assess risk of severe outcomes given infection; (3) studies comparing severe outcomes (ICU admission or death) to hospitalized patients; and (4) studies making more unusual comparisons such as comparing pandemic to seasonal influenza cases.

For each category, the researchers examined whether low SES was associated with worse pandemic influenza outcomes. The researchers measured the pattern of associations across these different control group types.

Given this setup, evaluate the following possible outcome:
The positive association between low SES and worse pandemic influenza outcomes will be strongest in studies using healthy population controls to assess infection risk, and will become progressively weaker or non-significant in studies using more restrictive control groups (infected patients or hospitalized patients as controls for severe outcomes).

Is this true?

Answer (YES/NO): YES